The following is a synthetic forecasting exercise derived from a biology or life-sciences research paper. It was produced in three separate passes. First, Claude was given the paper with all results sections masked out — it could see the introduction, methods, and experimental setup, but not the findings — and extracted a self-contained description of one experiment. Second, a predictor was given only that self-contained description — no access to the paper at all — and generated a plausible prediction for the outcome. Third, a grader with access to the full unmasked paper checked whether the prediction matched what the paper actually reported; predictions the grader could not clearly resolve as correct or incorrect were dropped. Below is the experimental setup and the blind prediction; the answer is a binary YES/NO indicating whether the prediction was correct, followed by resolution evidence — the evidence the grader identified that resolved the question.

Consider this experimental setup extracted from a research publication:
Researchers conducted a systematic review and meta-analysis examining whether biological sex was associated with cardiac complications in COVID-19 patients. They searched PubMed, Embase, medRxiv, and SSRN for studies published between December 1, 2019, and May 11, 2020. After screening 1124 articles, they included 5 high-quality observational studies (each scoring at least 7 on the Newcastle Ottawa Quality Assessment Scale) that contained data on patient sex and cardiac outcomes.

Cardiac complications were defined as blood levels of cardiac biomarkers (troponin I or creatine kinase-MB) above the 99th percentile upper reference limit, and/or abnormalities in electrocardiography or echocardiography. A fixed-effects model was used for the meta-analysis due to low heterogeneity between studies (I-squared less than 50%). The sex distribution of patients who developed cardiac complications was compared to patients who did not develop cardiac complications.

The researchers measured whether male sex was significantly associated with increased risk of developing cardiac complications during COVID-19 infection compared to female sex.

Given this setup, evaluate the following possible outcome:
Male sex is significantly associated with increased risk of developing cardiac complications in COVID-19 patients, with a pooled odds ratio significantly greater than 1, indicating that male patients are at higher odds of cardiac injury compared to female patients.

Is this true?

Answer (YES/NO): NO